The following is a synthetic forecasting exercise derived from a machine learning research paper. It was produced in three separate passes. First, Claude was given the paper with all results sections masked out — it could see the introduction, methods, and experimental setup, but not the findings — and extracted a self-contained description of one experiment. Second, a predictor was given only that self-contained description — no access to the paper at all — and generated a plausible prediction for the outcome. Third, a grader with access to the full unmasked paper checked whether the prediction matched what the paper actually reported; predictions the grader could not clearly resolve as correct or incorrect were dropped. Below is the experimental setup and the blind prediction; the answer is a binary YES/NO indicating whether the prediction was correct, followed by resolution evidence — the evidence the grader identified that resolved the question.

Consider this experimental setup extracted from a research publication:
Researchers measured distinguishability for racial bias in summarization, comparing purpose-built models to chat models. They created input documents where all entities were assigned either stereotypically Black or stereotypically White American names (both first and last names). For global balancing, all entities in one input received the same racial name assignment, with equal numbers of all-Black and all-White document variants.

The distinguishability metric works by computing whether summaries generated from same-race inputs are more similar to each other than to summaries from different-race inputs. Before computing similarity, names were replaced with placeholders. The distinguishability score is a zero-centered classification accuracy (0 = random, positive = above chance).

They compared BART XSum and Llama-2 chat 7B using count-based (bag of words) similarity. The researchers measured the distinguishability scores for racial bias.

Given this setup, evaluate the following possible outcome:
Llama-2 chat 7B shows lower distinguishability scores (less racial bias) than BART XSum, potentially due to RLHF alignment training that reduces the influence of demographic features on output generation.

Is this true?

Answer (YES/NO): YES